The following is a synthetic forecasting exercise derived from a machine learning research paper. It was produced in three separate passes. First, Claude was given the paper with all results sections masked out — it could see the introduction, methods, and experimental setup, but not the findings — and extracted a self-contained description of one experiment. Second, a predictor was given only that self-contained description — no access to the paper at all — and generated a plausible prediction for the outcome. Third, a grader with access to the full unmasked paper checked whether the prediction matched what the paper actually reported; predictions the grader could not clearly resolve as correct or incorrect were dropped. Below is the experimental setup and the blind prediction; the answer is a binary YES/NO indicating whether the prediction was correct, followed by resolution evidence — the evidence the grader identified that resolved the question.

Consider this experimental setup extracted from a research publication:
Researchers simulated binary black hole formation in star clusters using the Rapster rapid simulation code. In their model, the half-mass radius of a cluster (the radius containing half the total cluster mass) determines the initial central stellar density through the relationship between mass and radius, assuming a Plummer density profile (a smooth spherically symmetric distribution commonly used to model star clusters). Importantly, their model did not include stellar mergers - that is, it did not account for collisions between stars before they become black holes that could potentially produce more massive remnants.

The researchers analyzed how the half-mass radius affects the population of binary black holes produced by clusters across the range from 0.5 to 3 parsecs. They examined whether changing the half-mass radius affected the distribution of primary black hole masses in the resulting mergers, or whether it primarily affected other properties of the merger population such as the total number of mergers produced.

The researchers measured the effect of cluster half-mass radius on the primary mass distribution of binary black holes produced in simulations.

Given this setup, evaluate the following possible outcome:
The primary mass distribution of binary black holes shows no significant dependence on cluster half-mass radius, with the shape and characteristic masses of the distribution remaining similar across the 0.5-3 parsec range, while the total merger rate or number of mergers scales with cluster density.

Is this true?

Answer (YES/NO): YES